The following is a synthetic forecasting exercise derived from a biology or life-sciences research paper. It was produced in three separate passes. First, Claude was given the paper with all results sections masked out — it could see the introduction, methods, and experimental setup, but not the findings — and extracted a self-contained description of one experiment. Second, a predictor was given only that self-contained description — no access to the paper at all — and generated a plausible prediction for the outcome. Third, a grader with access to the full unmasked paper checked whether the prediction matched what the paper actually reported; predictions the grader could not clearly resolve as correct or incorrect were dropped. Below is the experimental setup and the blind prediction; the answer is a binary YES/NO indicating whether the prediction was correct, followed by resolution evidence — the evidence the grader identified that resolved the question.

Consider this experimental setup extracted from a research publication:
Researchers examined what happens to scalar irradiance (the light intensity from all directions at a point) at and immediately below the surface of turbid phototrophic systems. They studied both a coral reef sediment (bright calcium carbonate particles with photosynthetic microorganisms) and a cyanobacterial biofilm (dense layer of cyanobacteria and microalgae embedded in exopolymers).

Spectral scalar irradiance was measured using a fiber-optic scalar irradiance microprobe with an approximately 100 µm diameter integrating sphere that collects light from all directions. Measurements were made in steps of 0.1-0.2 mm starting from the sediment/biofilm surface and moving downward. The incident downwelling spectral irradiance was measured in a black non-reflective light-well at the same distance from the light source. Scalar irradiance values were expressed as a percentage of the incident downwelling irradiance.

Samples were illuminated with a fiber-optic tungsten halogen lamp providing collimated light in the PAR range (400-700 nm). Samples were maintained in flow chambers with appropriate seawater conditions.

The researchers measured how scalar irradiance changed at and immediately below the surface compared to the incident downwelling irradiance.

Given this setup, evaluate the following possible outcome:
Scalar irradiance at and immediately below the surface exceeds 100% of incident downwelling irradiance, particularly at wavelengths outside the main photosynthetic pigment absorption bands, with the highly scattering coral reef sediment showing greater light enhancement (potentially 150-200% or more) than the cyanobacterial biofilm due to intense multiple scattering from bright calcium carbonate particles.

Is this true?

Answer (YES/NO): NO